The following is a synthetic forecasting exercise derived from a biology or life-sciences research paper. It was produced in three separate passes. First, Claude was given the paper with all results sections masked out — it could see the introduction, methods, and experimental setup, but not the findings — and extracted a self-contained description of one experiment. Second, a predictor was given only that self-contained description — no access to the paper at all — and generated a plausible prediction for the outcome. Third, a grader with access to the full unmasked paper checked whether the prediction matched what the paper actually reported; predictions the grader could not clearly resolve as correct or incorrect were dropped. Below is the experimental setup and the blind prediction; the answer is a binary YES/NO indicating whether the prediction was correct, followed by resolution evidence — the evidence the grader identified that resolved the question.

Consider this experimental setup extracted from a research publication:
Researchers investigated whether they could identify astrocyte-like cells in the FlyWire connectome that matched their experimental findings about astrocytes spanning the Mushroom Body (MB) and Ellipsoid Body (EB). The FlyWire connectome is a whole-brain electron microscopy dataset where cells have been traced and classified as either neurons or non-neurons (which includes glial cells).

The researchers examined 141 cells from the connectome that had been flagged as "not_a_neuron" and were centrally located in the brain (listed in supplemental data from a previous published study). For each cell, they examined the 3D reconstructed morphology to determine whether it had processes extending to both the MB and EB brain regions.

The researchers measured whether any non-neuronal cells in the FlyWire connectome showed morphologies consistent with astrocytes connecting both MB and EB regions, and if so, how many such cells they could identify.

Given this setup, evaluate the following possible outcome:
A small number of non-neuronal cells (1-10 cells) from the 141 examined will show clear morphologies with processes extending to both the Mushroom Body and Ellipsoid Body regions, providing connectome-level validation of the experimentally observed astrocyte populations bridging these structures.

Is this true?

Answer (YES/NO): YES